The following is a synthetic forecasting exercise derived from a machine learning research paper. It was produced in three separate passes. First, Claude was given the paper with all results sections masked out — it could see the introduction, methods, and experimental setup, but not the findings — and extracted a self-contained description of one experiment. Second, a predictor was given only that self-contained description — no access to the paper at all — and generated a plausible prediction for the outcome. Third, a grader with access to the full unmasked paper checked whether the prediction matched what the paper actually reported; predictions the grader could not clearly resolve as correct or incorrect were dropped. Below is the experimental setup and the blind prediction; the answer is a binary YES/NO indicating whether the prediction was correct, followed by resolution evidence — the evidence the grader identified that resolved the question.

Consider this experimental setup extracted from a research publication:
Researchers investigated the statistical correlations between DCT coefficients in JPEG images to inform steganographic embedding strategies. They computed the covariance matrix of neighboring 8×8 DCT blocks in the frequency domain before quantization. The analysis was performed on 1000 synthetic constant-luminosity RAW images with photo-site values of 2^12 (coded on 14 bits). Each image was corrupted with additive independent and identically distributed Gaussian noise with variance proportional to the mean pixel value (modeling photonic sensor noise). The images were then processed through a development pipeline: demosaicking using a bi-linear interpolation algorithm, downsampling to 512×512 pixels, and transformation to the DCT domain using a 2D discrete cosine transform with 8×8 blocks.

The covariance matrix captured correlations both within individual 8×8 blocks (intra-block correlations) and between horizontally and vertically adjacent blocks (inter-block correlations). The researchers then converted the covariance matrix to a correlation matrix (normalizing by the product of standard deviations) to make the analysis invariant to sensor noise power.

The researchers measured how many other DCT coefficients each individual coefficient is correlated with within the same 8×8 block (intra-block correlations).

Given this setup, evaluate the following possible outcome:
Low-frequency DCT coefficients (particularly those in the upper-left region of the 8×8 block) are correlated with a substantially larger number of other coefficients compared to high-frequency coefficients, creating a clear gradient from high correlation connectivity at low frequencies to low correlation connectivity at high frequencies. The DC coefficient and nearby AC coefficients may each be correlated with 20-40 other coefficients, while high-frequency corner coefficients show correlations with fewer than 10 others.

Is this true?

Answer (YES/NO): NO